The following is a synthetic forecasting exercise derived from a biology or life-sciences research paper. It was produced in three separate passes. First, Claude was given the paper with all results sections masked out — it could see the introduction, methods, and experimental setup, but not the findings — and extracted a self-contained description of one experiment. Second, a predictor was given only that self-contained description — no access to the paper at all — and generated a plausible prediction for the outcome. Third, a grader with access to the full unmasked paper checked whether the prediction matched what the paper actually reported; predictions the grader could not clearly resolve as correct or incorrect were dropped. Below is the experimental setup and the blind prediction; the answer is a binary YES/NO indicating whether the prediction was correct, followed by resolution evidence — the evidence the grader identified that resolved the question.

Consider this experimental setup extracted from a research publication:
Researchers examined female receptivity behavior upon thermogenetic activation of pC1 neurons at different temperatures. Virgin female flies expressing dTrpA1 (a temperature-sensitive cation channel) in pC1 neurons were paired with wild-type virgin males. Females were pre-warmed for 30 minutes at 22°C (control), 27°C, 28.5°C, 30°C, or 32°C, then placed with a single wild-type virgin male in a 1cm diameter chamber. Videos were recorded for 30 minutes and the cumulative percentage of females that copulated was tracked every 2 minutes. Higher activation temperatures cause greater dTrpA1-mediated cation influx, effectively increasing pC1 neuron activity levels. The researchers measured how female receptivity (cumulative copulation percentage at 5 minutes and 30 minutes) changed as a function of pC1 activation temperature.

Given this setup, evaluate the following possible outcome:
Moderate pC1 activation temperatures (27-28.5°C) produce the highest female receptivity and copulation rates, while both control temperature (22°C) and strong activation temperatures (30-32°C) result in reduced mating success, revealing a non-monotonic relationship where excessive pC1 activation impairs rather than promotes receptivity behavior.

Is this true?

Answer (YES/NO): NO